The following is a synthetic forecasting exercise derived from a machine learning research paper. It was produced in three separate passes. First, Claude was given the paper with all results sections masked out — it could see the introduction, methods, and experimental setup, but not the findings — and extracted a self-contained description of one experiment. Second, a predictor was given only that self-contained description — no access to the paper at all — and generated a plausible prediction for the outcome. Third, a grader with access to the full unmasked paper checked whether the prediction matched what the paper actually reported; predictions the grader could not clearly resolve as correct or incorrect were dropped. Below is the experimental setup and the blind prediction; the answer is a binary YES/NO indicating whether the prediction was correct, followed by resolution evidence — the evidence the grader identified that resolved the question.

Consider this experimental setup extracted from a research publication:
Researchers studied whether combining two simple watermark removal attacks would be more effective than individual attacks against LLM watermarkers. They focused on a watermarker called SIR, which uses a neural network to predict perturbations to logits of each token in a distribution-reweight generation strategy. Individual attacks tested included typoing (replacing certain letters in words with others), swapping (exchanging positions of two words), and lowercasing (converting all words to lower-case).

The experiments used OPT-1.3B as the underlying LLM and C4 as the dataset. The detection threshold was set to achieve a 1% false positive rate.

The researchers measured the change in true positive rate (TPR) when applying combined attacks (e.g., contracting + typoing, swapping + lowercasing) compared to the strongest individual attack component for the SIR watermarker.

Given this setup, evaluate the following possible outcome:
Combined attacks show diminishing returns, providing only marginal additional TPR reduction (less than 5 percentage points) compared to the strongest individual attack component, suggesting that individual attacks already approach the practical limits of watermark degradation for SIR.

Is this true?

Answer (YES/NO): NO